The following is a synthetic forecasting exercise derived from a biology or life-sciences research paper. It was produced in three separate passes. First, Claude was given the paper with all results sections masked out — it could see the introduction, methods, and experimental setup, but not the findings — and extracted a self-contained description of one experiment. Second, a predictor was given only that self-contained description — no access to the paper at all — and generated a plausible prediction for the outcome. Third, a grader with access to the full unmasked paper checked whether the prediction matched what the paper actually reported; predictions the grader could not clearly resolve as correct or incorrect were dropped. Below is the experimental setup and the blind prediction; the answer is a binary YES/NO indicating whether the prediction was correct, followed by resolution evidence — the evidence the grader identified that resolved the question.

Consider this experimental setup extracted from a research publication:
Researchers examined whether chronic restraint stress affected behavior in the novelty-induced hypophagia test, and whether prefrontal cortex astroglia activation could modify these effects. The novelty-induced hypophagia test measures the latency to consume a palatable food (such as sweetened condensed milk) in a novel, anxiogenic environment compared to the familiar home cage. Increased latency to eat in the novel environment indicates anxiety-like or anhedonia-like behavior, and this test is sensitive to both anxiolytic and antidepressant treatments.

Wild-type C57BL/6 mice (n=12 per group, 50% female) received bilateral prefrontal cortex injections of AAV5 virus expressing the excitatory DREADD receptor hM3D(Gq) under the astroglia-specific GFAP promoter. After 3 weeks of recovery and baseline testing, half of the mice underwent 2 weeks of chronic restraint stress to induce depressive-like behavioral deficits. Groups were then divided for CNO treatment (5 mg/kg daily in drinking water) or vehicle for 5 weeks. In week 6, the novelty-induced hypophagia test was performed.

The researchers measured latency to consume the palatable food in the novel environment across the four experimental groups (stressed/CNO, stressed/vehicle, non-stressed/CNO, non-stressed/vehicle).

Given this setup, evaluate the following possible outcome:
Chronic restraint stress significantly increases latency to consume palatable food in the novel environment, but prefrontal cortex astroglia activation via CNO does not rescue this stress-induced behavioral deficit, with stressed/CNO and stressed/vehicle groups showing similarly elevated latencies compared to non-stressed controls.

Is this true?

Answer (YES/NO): NO